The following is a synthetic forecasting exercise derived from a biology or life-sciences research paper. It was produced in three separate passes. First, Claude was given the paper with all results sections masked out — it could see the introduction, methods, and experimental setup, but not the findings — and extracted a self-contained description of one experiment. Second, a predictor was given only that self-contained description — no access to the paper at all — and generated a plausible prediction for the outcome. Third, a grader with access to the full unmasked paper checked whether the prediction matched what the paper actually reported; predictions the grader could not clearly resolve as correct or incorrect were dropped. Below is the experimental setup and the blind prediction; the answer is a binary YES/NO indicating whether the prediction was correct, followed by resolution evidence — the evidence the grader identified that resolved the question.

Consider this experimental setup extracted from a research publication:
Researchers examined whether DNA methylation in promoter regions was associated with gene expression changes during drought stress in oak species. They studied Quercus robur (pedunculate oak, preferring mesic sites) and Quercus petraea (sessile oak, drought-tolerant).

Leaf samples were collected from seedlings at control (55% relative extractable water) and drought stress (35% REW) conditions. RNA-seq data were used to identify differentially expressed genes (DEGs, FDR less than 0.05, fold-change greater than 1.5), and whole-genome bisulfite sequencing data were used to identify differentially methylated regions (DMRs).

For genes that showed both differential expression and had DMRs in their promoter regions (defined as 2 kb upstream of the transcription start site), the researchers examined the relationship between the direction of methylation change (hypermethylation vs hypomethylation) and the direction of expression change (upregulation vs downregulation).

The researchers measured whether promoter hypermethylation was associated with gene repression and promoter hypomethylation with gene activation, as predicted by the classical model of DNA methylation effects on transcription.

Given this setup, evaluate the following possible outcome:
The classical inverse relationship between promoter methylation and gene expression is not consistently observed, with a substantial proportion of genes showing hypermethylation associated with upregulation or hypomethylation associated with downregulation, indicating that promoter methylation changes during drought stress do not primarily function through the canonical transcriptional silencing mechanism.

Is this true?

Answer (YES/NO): NO